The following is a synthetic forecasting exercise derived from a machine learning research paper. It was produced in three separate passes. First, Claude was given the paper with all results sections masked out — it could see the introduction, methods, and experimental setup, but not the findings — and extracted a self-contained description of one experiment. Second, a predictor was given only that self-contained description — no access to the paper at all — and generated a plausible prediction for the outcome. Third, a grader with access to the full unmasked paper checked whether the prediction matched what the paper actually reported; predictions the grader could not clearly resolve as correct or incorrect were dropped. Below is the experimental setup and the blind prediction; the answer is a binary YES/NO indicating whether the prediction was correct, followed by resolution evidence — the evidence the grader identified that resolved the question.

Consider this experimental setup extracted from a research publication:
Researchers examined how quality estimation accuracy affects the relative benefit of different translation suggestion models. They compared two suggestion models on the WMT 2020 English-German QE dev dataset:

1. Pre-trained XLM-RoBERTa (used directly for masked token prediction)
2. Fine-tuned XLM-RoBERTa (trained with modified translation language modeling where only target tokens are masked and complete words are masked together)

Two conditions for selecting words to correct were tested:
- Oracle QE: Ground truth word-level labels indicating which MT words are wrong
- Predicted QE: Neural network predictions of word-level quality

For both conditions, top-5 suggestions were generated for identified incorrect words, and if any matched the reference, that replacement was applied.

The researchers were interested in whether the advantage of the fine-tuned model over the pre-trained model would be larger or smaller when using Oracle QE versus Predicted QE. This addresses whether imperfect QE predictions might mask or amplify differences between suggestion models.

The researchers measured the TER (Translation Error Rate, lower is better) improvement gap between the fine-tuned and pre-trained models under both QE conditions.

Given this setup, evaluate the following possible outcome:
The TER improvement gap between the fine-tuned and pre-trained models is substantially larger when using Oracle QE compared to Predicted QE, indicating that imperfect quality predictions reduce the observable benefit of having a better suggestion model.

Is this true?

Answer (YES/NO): YES